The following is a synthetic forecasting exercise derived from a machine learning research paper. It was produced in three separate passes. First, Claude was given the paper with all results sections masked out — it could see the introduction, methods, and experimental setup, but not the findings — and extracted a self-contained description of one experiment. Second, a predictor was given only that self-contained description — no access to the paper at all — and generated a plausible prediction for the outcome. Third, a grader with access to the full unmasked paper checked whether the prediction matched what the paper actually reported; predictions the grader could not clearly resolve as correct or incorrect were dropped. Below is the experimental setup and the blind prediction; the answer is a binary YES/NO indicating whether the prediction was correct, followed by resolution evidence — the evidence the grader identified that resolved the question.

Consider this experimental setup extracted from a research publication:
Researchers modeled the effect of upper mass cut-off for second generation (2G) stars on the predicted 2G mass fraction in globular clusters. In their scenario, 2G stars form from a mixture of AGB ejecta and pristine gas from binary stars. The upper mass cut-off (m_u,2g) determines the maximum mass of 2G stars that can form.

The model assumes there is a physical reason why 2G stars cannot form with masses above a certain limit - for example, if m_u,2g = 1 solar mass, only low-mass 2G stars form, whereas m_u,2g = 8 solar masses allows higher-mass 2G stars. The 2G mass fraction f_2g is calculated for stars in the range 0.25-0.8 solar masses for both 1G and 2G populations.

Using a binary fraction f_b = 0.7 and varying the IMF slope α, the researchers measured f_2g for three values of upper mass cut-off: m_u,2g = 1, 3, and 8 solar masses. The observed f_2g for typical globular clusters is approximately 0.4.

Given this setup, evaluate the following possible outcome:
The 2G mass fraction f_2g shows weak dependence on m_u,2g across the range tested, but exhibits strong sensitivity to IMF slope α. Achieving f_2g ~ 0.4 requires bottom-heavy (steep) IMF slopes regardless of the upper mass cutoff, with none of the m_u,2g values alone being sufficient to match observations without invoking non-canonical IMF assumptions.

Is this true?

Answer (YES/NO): NO